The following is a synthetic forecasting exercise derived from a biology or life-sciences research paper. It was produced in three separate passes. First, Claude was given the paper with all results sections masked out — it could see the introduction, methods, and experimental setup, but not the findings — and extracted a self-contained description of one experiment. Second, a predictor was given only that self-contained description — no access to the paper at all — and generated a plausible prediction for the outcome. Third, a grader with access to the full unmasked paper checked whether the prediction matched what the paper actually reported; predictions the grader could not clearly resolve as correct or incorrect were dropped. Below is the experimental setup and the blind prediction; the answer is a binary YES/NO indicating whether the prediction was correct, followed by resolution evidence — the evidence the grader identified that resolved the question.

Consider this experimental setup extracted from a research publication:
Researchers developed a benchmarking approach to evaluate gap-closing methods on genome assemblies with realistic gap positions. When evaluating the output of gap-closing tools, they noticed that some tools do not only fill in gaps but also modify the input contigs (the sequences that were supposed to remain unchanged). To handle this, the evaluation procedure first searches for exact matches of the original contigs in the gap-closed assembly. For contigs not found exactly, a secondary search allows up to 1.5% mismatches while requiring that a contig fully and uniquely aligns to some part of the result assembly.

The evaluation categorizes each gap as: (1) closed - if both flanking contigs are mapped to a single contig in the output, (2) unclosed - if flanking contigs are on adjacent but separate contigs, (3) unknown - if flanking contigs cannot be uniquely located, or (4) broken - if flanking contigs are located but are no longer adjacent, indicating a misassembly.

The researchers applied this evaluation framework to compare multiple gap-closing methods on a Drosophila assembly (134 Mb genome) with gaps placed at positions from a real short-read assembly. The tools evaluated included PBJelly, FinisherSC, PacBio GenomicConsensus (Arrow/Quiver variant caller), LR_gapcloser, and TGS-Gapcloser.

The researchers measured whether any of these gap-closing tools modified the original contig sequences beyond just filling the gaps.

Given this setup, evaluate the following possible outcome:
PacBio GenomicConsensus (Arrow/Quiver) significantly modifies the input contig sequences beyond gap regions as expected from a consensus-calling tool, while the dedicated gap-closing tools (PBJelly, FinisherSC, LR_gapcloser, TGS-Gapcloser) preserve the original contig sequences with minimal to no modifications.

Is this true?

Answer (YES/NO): NO